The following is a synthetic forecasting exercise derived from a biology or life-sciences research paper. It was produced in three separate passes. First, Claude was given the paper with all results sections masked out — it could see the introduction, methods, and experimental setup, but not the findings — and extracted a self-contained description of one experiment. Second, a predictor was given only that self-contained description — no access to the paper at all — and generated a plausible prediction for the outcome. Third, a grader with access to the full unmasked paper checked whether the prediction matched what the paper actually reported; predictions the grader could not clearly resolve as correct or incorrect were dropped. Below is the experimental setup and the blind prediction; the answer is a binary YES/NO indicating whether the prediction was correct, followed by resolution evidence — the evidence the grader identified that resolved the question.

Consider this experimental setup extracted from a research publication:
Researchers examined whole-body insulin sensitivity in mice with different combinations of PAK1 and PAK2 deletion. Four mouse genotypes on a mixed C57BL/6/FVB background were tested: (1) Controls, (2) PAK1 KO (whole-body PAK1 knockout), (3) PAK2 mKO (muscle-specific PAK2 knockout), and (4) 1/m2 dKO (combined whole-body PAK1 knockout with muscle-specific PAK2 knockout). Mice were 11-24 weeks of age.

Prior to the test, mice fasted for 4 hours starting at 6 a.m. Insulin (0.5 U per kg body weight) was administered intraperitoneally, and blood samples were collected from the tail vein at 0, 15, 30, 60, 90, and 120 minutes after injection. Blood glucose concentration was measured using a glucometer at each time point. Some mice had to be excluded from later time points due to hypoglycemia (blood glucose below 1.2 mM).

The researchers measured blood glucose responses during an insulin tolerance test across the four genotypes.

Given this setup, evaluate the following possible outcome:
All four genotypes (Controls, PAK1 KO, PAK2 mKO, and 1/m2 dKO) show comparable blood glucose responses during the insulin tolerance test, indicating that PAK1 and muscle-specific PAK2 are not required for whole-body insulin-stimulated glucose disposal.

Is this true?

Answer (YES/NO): YES